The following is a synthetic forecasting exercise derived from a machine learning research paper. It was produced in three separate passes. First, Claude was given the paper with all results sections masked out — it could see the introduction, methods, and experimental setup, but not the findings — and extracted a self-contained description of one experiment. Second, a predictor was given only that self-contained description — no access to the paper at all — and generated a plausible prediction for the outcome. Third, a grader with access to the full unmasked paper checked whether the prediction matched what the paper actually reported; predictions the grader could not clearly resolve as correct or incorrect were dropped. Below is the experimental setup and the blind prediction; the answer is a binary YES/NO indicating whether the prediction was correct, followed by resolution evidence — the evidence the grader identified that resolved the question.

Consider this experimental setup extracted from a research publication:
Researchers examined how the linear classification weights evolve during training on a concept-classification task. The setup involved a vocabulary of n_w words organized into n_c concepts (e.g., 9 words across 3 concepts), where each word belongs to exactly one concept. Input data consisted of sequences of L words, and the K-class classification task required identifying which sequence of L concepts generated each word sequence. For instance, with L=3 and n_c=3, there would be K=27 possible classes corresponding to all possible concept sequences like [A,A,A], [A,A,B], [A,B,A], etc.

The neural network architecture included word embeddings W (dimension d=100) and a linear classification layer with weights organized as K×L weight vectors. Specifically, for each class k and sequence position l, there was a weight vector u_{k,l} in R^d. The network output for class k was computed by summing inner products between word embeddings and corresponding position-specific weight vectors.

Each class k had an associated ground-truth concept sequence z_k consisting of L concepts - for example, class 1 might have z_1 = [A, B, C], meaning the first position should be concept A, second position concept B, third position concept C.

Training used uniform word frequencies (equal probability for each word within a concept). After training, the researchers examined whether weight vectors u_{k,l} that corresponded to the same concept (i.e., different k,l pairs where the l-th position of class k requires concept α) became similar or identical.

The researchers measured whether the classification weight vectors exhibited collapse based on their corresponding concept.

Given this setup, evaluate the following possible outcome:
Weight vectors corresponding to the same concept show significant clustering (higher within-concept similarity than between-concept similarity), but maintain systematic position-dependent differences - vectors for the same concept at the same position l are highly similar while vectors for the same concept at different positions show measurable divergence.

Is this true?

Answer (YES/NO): NO